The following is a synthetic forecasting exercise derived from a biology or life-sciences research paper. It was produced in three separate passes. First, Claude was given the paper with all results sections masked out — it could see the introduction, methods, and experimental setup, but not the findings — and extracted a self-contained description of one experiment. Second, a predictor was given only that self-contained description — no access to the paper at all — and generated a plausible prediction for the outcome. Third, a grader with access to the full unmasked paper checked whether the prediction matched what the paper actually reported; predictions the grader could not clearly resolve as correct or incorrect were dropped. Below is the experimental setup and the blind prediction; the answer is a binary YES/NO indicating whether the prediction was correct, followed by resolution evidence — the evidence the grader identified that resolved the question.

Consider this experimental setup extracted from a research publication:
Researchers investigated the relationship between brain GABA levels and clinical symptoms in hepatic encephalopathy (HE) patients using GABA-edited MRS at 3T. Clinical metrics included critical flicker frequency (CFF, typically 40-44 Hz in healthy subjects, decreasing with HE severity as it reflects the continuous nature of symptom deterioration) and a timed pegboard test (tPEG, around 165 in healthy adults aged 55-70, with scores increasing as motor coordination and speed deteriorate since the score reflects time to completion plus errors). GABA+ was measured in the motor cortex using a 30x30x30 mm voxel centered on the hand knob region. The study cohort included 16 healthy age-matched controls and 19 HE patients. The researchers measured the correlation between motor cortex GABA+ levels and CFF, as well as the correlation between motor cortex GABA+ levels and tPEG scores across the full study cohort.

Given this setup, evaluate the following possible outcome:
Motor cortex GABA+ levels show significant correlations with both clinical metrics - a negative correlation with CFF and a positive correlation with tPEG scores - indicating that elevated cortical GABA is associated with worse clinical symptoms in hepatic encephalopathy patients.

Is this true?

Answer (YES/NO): NO